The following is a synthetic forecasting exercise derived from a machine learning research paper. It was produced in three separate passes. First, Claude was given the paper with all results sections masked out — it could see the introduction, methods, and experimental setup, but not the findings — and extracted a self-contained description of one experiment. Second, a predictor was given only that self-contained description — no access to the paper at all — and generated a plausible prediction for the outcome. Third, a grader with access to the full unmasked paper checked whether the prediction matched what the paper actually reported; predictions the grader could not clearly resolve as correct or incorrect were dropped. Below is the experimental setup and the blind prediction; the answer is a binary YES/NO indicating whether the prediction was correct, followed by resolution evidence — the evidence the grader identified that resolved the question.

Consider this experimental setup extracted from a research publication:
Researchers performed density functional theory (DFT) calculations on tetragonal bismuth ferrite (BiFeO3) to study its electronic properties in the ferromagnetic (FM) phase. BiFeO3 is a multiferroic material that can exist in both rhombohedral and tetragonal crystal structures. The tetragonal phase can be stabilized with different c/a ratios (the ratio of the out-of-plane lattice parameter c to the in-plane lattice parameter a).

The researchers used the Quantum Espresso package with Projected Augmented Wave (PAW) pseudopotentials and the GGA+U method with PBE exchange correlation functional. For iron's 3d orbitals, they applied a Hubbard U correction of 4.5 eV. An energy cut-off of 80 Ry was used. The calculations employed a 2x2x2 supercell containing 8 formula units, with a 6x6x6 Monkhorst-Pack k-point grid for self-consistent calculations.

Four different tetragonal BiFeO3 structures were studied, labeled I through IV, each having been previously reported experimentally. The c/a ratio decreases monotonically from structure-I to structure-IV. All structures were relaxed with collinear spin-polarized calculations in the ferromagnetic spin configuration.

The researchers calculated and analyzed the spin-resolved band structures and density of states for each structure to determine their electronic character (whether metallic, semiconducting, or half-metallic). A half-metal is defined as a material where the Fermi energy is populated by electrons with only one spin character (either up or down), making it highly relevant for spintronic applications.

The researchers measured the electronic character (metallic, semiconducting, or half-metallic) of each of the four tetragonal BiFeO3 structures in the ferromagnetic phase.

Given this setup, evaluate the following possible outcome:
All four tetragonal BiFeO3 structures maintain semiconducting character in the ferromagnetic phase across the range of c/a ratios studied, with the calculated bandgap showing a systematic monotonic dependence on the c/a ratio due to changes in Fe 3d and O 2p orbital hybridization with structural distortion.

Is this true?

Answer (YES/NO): NO